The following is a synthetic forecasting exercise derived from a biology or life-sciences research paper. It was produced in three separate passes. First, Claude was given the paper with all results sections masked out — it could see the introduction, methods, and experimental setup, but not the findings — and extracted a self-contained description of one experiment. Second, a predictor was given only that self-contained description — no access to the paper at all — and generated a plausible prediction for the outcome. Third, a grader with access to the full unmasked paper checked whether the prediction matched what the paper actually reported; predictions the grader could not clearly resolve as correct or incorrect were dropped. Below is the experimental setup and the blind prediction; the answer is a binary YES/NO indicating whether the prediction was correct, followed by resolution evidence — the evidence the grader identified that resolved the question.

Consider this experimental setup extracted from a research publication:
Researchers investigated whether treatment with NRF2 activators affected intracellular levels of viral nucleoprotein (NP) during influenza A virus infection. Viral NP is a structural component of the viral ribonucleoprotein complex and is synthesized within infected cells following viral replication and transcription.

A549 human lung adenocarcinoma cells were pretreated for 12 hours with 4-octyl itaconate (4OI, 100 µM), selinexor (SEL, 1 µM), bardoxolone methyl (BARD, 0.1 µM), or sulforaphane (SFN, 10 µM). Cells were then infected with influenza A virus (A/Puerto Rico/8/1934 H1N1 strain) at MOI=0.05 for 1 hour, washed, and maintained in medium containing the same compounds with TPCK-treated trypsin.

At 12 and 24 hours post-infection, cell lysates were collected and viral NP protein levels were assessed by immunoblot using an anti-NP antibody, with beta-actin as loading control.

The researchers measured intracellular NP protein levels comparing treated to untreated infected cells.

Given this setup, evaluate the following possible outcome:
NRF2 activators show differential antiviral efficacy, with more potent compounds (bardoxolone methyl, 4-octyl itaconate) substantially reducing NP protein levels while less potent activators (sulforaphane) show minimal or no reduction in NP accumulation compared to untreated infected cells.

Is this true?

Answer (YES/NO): NO